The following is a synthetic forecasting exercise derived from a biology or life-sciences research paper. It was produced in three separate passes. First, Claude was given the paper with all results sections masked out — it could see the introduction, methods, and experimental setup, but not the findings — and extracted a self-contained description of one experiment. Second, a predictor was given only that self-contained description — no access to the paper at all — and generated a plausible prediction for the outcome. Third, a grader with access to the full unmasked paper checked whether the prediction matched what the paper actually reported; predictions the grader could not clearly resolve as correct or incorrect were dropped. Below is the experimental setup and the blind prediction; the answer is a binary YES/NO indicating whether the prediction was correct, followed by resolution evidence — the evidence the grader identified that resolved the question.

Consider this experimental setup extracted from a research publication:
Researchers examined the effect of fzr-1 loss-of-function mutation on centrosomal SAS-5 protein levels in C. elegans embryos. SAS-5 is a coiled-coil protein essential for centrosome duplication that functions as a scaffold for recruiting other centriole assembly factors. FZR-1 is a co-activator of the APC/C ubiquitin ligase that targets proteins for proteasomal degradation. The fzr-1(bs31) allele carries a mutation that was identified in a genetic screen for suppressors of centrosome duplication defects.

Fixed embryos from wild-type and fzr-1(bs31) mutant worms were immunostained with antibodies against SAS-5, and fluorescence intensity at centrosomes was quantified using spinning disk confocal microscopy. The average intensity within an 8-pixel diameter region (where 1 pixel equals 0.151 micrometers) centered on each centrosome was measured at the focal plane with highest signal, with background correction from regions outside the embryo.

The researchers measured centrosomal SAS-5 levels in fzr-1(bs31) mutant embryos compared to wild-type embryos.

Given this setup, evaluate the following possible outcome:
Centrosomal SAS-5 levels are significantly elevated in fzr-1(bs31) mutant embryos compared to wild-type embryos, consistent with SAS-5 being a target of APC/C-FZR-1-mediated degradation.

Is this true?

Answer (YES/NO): YES